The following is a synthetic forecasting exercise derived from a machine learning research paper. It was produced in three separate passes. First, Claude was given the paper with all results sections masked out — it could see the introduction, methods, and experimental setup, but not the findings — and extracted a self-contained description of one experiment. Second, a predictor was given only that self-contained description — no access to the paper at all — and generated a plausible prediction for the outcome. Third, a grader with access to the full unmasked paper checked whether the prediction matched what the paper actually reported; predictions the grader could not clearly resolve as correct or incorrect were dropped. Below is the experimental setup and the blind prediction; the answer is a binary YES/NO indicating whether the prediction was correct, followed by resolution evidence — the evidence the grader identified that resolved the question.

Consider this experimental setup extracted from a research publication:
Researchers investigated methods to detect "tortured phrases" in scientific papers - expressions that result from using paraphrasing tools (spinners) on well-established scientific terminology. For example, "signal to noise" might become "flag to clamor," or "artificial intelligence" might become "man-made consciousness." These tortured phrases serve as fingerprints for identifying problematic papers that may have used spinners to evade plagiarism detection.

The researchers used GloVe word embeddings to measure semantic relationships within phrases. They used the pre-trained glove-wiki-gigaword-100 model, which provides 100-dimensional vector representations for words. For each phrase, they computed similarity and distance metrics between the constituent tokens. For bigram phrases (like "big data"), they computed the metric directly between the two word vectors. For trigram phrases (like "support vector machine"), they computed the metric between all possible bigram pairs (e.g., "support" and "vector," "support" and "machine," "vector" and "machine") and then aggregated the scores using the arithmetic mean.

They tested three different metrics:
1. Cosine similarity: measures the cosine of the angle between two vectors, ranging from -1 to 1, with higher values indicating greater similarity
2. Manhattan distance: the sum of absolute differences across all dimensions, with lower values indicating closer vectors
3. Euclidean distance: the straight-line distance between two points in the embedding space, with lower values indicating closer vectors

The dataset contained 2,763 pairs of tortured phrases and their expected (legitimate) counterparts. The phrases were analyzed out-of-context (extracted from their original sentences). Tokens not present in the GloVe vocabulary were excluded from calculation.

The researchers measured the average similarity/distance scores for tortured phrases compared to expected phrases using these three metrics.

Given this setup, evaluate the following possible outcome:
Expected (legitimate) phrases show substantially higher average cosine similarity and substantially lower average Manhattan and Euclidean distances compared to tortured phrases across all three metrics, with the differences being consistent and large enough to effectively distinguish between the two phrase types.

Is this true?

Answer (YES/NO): NO